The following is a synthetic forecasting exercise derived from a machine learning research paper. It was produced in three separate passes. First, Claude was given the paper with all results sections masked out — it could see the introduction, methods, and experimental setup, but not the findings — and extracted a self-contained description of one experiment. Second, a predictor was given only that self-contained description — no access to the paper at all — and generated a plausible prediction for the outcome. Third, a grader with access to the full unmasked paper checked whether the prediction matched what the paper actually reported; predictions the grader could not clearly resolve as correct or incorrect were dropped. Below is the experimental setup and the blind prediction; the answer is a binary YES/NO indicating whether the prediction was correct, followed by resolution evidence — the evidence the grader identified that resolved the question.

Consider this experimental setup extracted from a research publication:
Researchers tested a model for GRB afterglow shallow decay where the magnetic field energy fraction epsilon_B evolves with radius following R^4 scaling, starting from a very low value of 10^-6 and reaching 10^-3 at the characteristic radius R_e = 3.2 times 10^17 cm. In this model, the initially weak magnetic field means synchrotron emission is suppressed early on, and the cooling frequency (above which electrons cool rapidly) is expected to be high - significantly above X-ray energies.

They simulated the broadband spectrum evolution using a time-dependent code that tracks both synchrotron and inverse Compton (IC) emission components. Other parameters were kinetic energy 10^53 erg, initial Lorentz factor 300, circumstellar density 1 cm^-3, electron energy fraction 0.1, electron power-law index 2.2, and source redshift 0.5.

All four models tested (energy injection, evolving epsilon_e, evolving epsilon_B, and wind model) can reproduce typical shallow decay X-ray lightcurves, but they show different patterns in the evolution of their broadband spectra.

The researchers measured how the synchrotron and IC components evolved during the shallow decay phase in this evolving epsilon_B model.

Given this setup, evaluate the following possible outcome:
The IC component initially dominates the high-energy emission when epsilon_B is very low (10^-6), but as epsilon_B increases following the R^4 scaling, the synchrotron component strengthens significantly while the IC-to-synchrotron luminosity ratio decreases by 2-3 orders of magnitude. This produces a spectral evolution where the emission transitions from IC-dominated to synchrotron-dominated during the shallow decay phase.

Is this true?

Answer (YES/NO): NO